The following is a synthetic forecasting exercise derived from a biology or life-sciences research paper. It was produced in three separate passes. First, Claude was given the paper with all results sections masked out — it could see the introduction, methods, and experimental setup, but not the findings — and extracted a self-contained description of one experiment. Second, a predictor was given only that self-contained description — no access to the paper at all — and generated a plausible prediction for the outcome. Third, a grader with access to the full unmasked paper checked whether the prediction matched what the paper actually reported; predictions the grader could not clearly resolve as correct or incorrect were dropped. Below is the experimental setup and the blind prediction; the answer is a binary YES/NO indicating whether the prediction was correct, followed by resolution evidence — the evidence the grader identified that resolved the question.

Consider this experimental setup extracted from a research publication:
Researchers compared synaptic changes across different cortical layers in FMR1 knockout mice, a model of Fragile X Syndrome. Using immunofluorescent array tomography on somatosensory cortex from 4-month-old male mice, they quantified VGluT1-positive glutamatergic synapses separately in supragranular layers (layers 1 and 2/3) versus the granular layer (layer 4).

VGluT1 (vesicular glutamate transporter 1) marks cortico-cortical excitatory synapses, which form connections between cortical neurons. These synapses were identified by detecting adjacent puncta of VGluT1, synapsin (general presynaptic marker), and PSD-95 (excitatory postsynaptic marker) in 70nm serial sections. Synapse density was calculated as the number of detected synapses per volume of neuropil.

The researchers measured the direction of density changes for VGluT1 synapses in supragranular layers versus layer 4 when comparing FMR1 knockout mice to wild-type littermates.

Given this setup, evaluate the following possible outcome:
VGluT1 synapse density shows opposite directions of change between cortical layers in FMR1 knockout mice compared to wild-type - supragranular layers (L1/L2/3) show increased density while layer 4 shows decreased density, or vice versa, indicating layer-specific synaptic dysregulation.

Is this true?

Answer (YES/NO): YES